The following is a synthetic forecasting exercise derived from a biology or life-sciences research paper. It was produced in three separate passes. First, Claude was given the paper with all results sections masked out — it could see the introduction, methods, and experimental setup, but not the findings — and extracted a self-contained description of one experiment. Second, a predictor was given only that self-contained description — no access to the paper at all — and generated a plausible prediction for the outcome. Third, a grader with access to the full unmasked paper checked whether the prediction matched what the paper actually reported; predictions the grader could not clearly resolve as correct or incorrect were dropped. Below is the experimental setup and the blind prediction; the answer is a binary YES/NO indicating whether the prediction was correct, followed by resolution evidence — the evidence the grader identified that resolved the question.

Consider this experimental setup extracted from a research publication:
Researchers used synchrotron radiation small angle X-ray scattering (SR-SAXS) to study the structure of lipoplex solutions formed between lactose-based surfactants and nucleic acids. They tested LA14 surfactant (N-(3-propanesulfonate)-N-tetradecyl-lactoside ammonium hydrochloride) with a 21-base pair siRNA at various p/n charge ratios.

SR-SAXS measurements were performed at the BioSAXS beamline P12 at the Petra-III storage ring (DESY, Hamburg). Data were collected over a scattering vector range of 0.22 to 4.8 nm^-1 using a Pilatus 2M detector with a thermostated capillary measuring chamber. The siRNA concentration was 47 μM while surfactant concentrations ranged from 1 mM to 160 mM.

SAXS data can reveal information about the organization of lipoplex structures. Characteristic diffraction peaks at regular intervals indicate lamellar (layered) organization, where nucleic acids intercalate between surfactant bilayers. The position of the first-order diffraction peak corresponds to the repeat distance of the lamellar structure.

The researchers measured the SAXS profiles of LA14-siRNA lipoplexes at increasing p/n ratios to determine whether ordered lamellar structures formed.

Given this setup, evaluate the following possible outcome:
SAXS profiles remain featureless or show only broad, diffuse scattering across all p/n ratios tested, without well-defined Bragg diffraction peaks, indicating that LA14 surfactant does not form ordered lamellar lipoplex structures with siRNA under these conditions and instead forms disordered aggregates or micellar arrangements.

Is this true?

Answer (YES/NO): NO